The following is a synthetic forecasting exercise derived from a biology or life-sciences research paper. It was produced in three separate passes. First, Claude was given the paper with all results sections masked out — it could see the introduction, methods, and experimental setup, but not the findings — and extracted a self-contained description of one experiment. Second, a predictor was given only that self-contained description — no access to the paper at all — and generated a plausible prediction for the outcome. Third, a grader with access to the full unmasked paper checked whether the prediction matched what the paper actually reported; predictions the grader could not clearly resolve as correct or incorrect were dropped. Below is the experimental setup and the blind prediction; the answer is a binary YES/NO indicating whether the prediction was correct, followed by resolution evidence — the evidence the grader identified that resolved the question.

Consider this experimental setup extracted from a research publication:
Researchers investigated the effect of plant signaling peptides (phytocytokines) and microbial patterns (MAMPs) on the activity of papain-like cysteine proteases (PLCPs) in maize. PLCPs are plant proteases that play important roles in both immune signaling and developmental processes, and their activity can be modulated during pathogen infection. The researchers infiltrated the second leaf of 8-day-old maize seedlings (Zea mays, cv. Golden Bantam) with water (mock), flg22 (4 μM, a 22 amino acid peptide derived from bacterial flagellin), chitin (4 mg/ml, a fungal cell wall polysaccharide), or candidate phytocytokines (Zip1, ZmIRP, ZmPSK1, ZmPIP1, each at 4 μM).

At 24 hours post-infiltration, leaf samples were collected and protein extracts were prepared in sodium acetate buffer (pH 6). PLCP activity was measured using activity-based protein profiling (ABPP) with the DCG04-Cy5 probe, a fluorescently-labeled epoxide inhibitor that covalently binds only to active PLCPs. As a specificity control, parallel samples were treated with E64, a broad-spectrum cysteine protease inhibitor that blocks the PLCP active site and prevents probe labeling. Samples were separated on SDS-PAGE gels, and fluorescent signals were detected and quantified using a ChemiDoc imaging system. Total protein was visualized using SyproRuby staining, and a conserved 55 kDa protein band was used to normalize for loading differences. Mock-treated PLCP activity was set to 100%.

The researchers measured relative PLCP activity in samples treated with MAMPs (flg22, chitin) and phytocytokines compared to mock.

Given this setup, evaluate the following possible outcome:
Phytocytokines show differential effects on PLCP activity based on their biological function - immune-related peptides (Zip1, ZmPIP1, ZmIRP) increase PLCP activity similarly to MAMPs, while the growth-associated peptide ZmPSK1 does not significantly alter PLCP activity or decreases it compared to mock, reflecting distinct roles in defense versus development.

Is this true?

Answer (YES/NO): NO